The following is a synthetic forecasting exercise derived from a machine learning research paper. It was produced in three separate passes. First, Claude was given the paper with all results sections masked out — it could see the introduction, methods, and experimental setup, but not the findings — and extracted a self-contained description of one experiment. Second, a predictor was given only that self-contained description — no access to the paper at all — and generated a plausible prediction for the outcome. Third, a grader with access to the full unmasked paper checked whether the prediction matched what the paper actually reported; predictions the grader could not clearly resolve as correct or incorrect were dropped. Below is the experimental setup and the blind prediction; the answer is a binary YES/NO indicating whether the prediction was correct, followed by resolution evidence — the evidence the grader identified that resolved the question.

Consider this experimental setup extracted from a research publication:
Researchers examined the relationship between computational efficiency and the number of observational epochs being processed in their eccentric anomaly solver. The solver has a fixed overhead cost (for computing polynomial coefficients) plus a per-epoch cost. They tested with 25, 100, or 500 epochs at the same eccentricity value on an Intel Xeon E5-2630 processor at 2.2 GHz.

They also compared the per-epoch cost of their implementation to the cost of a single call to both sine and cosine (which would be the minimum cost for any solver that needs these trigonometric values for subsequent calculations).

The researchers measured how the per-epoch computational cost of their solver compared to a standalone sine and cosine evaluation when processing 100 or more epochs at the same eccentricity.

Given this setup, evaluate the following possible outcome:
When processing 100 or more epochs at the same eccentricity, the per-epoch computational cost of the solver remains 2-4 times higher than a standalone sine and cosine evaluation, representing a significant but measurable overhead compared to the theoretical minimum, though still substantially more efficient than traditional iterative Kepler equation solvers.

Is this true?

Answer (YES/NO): NO